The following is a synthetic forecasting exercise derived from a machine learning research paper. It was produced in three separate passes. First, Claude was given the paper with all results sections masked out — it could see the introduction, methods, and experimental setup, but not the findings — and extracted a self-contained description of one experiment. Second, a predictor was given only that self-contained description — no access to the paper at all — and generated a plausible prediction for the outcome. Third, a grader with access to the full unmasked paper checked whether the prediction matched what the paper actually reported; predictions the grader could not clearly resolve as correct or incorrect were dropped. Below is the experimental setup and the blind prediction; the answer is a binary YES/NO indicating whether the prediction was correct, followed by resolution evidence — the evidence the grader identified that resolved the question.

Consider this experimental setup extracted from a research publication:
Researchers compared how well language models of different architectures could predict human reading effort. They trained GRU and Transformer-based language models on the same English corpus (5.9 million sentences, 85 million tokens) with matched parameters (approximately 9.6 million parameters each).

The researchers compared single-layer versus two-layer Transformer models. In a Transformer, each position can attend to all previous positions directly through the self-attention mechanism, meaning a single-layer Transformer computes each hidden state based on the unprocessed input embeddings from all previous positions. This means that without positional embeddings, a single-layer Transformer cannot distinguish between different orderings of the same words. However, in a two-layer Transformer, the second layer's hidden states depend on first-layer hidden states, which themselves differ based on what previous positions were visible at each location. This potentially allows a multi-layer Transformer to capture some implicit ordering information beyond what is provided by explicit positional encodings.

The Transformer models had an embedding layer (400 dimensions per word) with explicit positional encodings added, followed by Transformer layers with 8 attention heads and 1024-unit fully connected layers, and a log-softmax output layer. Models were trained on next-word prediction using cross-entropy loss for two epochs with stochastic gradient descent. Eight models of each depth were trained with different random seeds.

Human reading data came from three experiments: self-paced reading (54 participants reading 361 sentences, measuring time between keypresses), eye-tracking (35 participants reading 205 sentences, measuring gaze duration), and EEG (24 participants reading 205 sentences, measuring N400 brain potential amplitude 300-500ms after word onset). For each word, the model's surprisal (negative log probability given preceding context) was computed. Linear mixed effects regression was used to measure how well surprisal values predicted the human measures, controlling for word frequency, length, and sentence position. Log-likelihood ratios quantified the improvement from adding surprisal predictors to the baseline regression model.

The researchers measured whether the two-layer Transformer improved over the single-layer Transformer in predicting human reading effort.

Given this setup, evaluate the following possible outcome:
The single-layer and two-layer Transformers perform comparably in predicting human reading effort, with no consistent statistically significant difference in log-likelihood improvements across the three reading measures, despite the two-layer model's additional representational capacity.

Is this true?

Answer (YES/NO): NO